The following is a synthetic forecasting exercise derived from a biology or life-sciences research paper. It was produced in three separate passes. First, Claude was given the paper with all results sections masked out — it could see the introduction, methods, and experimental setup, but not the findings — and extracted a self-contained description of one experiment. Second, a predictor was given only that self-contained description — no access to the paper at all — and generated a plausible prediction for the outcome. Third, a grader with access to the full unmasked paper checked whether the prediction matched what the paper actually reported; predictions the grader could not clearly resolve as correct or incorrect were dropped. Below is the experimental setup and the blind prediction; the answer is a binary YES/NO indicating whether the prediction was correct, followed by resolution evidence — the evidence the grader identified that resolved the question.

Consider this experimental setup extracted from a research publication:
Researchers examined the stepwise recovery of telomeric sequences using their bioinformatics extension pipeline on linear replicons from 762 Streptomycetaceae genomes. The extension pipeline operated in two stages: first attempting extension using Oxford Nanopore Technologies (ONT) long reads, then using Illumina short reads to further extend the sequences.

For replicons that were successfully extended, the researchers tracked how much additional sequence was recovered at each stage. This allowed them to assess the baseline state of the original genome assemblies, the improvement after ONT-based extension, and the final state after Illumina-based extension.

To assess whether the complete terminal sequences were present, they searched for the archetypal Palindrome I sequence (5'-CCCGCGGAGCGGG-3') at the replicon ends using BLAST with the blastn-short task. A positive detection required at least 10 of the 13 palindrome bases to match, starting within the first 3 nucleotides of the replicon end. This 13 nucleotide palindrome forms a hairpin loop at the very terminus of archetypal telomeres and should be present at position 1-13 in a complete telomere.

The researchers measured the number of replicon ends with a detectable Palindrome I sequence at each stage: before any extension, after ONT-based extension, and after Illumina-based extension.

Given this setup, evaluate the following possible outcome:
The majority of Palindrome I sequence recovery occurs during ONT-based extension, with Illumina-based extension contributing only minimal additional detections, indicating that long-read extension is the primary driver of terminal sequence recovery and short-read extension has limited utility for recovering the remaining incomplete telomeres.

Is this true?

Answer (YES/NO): NO